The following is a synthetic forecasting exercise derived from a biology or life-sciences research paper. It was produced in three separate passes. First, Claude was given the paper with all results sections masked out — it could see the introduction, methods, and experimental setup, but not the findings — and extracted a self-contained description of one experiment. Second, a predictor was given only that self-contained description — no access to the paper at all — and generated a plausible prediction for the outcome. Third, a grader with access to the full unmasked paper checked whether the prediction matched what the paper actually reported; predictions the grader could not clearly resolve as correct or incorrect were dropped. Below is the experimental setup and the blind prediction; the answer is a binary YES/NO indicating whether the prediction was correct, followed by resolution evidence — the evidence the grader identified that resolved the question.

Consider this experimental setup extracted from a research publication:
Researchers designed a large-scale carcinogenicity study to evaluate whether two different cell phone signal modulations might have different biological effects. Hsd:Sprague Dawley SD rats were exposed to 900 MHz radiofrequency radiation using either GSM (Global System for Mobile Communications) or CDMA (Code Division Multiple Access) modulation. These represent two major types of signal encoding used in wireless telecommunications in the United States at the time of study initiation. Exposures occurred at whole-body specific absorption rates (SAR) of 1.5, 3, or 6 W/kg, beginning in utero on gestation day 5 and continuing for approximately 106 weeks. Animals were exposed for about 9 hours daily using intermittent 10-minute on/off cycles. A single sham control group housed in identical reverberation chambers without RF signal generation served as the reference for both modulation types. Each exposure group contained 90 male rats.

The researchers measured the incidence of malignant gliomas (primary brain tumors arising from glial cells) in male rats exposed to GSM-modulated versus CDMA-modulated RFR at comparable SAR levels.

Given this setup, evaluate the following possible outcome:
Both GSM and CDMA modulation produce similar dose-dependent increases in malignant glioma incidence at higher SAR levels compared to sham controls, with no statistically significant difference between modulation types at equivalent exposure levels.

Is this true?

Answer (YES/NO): NO